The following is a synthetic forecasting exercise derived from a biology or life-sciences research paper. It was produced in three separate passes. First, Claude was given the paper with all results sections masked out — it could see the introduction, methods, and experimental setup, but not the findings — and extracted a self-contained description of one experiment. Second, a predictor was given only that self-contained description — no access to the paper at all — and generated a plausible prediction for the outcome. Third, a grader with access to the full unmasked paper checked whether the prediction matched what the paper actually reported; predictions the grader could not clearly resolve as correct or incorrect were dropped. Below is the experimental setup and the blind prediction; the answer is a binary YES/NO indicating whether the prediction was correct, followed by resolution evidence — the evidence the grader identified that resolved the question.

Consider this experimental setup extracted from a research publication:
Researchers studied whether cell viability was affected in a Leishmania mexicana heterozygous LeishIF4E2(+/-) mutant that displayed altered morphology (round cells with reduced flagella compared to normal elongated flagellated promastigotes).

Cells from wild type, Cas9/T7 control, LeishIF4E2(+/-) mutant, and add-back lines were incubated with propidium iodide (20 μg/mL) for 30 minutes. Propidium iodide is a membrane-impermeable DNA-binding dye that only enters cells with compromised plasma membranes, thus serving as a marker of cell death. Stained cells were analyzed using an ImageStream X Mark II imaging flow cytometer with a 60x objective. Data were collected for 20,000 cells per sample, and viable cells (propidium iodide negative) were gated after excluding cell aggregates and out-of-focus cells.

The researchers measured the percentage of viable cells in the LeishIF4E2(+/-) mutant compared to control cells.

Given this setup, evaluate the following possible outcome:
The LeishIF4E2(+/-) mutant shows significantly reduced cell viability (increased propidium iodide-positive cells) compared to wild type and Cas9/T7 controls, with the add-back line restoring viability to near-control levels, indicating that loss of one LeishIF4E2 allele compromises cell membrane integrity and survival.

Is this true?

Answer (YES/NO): NO